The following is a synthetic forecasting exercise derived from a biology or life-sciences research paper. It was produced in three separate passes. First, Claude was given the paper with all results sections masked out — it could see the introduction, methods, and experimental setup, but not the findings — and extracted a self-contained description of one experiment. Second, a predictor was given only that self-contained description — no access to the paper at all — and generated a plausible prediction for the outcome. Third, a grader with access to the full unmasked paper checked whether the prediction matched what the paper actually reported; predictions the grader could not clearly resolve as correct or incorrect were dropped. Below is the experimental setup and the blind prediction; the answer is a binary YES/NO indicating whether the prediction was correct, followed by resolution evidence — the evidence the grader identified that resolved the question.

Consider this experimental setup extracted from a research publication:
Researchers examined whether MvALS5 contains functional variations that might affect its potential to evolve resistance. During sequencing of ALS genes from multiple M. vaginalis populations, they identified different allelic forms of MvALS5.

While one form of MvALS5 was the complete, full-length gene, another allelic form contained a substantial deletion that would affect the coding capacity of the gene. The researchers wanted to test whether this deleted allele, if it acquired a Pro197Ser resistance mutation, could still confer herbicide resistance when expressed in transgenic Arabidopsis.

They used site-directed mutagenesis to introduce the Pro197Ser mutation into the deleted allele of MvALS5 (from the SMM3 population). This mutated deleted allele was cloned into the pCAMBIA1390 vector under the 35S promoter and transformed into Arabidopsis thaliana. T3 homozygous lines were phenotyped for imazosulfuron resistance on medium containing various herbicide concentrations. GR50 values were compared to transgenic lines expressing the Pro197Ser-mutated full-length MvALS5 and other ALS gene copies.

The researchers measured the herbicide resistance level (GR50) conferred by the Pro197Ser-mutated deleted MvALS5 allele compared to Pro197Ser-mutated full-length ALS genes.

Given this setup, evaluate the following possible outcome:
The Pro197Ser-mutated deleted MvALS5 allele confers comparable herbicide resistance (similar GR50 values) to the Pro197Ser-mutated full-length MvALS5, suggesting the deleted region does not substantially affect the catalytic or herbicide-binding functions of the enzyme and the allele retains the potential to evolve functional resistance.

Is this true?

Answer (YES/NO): NO